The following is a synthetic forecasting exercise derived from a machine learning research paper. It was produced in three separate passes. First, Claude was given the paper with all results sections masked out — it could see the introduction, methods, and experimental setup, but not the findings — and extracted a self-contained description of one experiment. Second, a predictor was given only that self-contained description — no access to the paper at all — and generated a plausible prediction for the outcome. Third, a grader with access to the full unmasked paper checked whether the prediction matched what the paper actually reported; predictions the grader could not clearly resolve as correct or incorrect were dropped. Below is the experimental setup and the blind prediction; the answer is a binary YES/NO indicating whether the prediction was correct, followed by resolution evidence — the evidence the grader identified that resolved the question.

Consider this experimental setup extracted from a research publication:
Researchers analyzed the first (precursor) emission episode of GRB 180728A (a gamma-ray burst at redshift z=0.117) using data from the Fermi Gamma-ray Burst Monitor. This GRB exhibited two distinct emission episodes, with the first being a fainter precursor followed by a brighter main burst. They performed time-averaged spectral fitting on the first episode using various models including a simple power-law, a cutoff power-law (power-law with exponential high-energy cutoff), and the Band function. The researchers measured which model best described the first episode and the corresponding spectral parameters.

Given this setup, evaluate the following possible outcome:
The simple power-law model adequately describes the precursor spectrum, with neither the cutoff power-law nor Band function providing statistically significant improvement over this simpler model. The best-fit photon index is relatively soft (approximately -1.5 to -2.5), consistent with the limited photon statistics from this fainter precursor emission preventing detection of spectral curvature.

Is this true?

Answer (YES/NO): YES